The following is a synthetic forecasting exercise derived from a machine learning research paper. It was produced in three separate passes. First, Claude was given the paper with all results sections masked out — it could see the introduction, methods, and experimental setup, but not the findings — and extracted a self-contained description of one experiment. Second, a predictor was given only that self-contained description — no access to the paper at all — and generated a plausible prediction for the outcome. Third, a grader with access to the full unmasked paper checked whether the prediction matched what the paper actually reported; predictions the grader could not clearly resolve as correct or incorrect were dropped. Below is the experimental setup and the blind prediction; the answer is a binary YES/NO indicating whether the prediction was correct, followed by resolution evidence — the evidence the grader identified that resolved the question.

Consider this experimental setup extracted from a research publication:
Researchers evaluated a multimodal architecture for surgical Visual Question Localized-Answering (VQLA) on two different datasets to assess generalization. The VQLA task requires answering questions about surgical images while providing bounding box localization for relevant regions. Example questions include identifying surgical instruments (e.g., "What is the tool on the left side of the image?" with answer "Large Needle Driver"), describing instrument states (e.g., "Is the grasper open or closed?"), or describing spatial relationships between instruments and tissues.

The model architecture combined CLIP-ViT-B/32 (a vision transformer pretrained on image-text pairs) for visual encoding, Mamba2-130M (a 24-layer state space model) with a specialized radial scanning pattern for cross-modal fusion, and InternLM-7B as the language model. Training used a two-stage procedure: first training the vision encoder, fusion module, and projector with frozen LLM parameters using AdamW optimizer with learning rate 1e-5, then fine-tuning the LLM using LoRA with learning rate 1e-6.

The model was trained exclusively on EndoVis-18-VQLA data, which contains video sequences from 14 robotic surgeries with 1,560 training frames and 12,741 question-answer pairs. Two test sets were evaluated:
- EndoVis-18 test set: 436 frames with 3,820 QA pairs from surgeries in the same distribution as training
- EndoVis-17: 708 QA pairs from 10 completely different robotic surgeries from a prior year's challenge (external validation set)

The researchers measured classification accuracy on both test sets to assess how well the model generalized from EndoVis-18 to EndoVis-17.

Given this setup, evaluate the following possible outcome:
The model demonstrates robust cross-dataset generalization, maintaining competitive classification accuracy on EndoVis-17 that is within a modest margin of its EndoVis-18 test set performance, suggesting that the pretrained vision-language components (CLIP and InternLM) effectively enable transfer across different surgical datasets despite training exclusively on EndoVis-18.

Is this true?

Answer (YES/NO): NO